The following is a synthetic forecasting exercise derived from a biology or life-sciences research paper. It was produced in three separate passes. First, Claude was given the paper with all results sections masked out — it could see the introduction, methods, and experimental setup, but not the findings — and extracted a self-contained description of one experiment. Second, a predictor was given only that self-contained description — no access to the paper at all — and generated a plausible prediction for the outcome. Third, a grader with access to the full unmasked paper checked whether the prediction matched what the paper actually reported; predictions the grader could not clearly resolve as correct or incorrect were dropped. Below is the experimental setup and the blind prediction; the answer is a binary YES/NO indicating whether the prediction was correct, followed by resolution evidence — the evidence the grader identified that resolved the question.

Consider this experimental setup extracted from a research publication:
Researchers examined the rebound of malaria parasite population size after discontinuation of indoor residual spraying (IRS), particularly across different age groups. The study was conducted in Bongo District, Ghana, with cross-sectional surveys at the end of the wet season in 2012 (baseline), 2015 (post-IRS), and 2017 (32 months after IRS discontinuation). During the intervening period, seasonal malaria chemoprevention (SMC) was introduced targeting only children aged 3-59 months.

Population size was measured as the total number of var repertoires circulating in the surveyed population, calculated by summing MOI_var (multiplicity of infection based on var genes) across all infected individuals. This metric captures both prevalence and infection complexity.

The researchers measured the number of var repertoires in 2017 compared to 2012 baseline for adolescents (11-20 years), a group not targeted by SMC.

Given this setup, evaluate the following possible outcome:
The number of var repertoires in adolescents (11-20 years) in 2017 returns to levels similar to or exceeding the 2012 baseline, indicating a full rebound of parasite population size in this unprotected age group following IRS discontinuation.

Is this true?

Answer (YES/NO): YES